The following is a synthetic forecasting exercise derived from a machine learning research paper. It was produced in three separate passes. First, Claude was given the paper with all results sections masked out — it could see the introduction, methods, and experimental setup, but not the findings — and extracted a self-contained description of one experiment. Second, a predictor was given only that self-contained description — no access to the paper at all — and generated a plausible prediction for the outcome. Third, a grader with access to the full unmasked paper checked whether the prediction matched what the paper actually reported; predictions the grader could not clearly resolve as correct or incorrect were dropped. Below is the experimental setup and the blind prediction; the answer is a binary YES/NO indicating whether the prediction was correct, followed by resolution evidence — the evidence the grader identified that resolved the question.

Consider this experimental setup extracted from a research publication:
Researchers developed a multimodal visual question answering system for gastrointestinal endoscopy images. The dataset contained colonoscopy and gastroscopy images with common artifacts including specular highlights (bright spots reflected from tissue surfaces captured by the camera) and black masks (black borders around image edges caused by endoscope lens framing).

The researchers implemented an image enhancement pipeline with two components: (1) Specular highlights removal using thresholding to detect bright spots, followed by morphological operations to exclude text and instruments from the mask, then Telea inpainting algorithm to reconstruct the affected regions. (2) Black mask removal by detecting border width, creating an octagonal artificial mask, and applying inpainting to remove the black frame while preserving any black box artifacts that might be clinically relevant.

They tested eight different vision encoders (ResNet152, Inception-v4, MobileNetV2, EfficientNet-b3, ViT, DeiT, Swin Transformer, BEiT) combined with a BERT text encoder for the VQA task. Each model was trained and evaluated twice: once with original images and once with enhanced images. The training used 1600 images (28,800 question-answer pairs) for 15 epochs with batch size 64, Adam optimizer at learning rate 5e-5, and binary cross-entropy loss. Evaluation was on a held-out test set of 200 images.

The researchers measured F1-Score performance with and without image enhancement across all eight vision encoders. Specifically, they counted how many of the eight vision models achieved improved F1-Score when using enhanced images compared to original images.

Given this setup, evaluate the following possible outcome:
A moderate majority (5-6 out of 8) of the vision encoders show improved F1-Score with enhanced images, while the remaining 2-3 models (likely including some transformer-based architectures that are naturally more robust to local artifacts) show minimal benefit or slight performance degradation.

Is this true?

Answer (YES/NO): YES